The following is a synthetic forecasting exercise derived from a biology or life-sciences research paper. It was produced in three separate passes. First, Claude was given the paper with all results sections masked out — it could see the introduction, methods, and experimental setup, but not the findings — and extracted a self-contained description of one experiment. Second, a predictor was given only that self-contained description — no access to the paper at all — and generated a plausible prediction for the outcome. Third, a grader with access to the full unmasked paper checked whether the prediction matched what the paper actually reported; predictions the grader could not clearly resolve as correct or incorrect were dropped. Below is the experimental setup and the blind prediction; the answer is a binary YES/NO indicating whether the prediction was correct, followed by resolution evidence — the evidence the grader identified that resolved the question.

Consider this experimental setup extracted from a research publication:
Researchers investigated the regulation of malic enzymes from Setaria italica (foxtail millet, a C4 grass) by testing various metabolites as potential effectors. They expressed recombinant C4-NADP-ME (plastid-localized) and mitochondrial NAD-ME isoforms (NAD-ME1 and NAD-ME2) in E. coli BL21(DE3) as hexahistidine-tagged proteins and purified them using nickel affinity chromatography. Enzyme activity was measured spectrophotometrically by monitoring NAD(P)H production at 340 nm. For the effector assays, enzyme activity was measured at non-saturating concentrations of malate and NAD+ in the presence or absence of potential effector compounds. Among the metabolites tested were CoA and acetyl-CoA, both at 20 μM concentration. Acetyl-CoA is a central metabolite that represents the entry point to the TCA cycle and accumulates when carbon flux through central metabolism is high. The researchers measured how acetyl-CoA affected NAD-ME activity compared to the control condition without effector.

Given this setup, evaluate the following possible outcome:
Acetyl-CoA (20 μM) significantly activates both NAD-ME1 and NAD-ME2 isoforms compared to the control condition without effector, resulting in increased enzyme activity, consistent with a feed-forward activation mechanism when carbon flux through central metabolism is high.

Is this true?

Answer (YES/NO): NO